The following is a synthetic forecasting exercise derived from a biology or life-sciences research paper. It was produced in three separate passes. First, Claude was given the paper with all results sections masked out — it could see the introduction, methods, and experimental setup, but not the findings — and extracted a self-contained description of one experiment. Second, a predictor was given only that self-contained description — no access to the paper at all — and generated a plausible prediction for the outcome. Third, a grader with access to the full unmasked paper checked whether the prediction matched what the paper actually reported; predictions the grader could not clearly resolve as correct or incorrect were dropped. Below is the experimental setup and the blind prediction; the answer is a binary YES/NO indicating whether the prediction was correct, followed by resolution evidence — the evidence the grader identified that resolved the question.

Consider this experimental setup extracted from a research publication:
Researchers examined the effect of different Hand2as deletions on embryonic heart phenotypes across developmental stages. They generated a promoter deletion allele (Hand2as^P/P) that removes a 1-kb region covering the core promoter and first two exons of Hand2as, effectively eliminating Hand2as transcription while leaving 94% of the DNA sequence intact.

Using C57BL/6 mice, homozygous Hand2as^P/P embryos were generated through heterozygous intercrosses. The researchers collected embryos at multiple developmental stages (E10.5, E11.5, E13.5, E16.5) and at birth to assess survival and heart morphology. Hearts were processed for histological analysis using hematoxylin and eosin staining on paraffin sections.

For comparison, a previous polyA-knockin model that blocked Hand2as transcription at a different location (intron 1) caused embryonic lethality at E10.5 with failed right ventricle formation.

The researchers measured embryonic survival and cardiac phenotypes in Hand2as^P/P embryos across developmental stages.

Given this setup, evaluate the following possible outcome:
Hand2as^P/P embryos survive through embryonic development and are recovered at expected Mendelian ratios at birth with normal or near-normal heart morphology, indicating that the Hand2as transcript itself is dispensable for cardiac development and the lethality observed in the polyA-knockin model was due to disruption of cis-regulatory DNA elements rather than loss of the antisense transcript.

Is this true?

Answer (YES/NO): YES